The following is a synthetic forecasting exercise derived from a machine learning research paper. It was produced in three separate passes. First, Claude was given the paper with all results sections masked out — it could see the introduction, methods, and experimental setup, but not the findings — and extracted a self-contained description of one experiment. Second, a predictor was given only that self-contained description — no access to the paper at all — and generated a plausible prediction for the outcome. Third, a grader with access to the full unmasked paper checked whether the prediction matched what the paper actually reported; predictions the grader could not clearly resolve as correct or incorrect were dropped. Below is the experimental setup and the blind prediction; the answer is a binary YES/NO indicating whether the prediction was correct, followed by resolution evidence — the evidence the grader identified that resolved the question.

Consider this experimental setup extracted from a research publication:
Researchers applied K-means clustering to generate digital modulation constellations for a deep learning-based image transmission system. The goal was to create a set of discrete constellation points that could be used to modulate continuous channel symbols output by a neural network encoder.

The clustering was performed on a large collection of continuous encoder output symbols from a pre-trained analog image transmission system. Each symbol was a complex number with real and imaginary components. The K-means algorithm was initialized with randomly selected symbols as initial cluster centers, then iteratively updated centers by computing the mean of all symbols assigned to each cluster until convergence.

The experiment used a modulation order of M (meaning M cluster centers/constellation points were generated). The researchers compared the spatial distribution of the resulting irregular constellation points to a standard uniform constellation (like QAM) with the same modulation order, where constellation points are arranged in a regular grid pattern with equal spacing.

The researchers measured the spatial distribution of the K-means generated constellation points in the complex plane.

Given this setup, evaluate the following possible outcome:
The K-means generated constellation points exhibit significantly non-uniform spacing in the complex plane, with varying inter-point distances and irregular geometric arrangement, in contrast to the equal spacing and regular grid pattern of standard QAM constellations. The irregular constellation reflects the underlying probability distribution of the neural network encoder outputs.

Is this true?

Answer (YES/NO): YES